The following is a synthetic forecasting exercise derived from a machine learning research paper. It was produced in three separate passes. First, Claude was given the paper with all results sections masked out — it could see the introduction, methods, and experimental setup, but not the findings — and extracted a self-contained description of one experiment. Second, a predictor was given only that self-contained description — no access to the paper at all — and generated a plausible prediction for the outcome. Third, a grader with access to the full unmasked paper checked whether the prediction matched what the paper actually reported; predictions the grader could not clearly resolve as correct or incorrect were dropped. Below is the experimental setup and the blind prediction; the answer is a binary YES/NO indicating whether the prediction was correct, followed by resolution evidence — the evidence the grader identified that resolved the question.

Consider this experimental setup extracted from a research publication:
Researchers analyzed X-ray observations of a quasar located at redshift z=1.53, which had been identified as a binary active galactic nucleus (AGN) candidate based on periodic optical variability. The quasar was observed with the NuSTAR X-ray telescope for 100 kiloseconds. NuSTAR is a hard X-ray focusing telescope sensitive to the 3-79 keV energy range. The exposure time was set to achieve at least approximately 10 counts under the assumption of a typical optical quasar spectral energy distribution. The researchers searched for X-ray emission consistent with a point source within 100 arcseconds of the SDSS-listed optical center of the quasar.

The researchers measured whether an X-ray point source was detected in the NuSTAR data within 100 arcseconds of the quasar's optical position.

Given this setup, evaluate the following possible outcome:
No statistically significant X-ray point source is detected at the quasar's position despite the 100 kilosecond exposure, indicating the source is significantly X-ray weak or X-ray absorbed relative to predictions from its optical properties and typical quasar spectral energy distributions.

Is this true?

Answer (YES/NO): NO